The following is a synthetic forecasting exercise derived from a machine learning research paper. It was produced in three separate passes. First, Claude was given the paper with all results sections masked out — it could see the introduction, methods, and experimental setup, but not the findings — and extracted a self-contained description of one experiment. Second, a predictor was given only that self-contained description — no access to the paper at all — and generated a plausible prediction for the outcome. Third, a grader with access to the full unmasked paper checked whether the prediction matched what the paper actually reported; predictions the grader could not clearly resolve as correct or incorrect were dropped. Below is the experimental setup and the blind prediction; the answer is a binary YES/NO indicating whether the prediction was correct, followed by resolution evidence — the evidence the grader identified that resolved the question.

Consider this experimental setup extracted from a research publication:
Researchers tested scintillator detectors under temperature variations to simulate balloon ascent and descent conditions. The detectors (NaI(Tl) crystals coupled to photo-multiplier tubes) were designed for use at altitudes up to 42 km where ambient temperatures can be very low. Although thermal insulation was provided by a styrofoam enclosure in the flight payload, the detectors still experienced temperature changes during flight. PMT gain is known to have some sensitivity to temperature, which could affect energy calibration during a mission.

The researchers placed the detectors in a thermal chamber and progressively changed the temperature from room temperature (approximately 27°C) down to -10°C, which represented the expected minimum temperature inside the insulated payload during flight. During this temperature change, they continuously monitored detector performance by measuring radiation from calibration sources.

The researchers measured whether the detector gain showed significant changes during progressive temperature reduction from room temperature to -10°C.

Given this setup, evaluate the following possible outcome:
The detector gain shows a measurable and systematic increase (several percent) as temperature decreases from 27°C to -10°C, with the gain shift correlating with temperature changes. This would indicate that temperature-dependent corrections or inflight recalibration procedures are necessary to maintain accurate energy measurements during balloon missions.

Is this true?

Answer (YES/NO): NO